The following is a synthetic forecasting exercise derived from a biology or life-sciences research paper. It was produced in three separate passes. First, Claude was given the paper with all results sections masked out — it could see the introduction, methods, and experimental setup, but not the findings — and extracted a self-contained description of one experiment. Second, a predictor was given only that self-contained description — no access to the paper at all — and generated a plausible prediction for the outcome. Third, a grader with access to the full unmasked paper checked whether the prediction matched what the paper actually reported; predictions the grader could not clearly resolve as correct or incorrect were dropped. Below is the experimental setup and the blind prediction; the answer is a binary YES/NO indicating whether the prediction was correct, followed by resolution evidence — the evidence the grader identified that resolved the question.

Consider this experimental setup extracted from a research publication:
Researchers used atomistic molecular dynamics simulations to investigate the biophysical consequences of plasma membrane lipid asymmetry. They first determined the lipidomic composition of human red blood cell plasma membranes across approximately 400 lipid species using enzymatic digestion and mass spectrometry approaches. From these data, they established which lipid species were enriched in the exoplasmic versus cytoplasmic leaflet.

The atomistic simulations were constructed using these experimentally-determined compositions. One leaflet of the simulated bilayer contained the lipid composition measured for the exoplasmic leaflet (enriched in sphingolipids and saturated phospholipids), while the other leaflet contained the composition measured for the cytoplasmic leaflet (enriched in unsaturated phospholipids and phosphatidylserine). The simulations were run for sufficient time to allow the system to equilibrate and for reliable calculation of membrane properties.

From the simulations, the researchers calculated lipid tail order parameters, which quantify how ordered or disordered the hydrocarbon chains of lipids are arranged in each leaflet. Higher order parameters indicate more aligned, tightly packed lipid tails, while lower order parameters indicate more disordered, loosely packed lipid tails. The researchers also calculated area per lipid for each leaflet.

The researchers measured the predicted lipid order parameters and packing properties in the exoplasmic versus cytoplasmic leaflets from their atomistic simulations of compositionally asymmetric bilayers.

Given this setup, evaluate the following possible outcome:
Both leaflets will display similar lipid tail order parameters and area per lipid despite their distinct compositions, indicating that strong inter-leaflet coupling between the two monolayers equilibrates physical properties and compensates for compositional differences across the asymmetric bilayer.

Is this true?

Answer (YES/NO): NO